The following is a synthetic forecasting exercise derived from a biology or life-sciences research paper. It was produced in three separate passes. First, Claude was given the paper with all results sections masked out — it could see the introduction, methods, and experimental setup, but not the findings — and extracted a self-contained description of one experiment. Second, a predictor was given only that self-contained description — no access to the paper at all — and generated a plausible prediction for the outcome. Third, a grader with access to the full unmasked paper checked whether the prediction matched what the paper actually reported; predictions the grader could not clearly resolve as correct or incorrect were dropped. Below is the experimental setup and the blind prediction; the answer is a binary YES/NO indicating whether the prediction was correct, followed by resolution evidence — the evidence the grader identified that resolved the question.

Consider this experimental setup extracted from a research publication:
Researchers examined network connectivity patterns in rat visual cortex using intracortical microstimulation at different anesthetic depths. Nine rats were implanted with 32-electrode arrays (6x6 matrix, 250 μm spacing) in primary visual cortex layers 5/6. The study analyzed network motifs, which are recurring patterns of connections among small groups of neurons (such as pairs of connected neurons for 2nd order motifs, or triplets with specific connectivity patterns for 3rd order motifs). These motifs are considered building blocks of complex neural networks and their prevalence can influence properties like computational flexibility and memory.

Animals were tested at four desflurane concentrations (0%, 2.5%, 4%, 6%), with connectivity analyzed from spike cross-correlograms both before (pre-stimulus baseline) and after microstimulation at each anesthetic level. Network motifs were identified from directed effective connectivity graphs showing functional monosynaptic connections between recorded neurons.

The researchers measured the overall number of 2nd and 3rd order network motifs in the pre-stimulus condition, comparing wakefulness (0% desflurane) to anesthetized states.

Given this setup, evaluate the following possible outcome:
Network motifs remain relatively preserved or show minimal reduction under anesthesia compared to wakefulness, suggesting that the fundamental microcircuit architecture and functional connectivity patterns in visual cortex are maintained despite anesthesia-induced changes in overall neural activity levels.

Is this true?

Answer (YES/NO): NO